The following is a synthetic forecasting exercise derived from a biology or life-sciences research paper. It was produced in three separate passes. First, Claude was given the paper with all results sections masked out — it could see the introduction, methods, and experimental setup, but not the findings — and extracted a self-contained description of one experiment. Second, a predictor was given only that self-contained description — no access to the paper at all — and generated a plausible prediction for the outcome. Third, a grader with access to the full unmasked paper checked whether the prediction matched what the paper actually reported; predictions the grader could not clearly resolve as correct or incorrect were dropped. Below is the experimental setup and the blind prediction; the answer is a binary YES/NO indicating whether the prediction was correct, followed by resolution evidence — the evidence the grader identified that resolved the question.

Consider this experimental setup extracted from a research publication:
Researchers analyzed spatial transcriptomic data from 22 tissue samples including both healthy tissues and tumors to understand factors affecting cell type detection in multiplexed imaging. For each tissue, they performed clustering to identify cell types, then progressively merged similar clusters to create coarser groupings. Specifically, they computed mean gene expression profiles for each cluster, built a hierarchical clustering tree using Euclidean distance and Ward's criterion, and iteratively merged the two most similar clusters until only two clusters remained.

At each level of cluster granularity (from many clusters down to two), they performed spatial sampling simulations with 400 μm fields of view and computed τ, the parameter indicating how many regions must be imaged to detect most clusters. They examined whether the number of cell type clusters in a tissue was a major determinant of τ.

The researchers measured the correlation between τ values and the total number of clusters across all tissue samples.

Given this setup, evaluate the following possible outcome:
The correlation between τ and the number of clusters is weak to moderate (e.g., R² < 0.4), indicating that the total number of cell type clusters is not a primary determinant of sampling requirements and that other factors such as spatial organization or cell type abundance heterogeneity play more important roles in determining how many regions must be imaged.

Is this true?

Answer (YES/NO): NO